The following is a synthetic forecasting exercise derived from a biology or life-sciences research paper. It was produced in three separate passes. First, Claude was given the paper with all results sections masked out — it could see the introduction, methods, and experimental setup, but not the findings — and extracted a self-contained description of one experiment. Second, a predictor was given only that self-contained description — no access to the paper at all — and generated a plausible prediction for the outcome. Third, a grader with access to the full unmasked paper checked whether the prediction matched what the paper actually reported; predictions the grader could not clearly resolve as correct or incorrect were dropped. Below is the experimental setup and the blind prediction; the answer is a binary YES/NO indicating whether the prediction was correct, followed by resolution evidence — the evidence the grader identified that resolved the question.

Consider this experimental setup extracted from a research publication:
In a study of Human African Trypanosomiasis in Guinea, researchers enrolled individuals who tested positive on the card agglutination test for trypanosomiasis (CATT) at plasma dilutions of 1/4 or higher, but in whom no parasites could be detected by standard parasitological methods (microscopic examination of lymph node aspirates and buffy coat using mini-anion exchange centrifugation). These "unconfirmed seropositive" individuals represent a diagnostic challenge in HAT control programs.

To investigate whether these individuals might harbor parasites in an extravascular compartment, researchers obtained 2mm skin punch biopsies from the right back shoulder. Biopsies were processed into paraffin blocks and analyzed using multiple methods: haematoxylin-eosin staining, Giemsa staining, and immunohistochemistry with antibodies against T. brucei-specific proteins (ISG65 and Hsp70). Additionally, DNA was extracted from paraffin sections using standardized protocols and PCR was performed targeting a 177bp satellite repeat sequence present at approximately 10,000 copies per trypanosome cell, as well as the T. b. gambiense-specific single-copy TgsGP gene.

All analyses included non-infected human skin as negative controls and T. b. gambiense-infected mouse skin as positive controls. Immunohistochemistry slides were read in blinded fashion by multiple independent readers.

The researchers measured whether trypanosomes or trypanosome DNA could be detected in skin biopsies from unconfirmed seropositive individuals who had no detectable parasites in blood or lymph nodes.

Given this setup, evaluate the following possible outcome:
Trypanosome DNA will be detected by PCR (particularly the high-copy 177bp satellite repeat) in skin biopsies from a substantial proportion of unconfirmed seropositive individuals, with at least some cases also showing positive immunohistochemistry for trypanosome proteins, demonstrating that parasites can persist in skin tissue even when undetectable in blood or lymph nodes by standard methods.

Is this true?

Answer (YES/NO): YES